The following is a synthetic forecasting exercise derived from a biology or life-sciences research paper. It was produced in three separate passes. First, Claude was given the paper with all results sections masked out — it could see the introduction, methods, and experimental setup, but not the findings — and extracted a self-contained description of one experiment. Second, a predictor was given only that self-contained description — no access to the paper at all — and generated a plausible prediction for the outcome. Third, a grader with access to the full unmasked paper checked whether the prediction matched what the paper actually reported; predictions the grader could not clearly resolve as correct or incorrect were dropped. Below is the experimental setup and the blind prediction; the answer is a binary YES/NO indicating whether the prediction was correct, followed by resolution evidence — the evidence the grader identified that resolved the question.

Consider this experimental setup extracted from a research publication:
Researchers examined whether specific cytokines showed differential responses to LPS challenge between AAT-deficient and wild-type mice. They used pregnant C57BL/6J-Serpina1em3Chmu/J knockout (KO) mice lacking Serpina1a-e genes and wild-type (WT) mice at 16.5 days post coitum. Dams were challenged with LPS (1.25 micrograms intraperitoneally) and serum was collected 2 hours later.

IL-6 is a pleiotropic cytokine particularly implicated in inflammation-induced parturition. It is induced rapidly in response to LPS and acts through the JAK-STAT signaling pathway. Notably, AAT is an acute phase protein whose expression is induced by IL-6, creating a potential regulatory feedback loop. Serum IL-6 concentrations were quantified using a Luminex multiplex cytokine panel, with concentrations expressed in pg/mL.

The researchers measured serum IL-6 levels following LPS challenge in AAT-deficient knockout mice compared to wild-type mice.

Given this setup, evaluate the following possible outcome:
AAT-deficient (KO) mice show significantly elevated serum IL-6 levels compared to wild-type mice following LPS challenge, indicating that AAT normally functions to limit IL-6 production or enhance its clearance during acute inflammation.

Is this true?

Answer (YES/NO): NO